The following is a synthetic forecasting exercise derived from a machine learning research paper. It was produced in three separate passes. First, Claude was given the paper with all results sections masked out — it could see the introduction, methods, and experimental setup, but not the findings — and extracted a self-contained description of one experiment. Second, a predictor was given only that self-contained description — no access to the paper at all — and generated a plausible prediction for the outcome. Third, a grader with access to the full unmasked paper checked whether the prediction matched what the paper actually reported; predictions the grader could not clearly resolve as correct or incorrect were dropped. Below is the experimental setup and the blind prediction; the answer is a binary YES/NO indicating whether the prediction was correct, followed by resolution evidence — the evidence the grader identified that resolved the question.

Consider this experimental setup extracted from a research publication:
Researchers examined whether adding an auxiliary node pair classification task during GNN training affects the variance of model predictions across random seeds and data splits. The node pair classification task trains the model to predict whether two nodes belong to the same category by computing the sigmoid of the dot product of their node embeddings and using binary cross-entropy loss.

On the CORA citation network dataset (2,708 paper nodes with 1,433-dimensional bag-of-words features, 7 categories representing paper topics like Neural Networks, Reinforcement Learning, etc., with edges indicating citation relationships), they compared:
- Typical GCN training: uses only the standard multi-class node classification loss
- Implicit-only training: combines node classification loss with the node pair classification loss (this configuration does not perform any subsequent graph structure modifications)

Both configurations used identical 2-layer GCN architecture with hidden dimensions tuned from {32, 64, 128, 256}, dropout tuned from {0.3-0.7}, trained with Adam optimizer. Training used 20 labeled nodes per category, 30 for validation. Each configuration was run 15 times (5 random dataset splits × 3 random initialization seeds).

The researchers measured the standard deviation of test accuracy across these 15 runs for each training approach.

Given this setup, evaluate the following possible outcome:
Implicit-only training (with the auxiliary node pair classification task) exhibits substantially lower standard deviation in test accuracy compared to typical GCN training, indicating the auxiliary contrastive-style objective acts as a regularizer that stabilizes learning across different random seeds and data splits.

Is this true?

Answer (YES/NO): YES